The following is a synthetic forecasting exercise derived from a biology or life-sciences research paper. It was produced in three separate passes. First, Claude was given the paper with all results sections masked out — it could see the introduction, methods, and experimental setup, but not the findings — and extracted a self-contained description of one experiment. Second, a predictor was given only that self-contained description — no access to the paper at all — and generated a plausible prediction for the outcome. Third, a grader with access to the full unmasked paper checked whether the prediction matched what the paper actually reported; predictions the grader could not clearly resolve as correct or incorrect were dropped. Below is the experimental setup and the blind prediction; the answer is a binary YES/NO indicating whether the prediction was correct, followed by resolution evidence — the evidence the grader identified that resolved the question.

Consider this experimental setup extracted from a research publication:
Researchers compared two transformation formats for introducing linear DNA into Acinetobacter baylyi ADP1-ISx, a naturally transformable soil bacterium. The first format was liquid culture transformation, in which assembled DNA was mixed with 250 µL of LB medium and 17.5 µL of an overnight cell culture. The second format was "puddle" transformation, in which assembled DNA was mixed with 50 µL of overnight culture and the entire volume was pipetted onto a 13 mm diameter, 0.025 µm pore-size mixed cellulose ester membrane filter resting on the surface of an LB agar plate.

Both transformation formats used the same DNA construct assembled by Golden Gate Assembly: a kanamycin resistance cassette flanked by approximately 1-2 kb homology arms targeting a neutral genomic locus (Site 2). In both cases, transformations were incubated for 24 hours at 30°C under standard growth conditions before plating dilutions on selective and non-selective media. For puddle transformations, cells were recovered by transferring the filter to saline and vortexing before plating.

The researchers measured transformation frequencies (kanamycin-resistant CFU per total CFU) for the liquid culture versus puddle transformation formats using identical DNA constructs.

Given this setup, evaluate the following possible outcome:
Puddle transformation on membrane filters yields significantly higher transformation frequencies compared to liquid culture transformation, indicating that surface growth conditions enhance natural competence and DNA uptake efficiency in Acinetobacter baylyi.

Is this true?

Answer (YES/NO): NO